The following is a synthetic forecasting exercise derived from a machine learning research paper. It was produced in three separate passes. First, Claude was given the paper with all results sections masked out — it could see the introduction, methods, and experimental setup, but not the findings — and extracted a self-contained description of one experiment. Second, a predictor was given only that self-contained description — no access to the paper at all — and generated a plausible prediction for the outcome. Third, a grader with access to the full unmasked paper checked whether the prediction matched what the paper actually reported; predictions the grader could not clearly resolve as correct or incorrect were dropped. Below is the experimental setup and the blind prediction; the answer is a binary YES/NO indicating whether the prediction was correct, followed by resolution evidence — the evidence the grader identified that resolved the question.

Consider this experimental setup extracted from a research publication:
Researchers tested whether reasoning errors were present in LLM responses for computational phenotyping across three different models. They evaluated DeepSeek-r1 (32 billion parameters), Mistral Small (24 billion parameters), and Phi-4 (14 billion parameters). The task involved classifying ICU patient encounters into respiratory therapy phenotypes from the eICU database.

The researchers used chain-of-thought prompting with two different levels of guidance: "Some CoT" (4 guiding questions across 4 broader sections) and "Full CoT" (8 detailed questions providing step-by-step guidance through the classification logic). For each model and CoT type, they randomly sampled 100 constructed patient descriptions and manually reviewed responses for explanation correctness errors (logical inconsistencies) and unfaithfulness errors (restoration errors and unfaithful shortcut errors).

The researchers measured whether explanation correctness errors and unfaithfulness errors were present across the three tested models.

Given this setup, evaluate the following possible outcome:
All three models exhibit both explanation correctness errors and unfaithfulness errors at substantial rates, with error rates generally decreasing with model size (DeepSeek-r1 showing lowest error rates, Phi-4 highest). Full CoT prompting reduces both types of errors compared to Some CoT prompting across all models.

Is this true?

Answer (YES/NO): NO